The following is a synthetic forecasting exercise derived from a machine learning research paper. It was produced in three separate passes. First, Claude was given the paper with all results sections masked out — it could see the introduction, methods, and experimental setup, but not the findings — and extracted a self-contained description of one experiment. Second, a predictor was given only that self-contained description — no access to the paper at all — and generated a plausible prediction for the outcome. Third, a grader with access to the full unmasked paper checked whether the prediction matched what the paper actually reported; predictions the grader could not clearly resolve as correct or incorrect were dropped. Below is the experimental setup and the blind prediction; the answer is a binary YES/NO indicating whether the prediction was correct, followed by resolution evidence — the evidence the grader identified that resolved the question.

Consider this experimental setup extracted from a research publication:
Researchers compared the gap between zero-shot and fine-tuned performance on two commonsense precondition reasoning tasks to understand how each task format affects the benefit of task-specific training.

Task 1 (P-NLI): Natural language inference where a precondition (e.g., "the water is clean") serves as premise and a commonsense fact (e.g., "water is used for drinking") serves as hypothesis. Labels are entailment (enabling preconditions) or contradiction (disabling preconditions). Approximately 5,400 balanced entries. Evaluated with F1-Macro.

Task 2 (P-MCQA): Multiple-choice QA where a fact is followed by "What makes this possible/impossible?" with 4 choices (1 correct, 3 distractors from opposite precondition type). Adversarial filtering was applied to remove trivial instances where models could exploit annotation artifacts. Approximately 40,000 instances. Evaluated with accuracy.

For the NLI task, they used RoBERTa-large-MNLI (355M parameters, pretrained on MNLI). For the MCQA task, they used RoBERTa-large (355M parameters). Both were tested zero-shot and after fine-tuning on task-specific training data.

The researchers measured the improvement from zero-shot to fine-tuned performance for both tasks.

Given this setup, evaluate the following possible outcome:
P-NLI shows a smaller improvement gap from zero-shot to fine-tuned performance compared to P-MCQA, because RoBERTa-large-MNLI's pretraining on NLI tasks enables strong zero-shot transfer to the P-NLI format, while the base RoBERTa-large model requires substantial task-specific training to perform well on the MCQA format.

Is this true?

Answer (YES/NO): NO